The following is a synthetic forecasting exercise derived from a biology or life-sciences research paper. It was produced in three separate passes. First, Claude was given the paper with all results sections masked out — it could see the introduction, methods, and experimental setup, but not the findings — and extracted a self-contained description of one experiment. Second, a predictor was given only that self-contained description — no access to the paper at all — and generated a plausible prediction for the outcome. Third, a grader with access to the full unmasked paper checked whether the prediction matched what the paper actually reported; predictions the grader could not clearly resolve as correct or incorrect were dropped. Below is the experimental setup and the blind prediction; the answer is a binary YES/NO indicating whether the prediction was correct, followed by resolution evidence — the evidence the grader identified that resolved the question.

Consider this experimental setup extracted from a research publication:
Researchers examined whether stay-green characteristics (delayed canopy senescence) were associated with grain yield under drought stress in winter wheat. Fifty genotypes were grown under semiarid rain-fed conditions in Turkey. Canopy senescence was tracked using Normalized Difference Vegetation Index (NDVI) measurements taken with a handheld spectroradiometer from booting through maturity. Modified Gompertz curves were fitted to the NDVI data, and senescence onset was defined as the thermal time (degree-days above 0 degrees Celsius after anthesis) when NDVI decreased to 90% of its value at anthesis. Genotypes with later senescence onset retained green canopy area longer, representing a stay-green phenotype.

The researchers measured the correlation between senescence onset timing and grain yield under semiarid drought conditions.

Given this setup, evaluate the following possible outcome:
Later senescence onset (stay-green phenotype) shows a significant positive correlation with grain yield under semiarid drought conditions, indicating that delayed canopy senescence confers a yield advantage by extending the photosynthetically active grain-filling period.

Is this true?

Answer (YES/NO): NO